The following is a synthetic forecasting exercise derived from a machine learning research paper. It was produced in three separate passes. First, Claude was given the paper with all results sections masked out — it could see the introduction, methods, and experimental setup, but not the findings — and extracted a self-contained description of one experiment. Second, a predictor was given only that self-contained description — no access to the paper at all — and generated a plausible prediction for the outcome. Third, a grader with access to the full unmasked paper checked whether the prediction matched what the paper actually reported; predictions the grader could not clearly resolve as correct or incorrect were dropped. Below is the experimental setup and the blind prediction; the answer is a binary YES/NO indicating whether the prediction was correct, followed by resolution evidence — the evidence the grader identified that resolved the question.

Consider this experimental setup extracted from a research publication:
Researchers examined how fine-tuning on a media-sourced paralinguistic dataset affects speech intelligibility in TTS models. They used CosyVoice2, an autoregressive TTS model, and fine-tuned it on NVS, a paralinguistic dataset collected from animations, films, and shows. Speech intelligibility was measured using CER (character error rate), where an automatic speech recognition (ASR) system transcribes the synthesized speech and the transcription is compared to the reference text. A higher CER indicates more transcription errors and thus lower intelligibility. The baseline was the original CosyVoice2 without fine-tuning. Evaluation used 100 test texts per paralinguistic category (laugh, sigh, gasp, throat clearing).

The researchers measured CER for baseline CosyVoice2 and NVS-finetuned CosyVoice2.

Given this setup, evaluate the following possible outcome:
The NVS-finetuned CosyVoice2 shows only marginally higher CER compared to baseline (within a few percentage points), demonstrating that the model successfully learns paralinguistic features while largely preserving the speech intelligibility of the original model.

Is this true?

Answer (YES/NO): YES